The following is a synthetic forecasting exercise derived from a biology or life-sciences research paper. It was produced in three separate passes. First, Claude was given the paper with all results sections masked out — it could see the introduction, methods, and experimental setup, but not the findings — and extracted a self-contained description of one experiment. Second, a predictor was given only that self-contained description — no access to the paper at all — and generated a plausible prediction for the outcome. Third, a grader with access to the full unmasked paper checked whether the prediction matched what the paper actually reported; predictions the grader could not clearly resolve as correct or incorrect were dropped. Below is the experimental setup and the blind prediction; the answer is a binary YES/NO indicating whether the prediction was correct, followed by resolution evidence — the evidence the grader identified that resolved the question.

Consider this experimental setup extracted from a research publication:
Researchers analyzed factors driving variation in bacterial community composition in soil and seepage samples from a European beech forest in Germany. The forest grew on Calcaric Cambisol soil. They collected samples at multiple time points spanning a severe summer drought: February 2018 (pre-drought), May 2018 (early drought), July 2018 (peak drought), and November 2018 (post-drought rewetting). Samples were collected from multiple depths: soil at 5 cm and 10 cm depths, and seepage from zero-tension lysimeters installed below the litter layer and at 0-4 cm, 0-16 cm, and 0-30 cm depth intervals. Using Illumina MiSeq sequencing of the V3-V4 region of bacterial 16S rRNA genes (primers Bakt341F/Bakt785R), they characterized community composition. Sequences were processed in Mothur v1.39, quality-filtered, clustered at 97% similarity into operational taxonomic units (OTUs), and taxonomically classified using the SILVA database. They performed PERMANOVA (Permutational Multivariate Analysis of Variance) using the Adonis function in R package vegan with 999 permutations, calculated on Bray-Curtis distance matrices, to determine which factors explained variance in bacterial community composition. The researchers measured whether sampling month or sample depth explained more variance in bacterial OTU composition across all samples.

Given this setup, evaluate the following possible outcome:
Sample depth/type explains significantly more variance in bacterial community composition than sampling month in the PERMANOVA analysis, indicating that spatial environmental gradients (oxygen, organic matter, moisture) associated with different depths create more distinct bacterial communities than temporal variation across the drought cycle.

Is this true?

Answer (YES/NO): NO